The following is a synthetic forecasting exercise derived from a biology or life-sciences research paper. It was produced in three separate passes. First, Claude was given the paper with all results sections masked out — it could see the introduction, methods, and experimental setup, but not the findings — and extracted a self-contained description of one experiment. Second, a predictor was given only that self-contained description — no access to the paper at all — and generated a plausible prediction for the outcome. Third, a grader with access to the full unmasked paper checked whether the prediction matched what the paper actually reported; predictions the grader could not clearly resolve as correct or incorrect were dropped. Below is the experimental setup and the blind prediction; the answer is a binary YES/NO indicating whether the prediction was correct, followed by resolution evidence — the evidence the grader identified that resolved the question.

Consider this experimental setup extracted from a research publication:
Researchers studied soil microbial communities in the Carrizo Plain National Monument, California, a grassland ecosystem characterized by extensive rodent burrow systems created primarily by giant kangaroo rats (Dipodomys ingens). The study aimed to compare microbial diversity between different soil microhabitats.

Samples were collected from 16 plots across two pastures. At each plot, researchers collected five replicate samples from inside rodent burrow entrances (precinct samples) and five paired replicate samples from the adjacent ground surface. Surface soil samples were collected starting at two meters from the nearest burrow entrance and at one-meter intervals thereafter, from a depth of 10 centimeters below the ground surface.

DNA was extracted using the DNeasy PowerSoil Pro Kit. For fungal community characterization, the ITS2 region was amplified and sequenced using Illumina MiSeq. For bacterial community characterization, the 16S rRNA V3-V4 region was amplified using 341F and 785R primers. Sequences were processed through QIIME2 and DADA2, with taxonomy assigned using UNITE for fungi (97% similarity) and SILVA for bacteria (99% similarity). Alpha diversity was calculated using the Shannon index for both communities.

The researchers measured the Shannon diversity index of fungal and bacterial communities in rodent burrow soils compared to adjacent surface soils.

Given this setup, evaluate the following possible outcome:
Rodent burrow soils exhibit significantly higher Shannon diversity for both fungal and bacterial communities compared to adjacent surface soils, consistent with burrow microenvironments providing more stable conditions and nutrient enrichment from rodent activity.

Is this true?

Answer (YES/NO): NO